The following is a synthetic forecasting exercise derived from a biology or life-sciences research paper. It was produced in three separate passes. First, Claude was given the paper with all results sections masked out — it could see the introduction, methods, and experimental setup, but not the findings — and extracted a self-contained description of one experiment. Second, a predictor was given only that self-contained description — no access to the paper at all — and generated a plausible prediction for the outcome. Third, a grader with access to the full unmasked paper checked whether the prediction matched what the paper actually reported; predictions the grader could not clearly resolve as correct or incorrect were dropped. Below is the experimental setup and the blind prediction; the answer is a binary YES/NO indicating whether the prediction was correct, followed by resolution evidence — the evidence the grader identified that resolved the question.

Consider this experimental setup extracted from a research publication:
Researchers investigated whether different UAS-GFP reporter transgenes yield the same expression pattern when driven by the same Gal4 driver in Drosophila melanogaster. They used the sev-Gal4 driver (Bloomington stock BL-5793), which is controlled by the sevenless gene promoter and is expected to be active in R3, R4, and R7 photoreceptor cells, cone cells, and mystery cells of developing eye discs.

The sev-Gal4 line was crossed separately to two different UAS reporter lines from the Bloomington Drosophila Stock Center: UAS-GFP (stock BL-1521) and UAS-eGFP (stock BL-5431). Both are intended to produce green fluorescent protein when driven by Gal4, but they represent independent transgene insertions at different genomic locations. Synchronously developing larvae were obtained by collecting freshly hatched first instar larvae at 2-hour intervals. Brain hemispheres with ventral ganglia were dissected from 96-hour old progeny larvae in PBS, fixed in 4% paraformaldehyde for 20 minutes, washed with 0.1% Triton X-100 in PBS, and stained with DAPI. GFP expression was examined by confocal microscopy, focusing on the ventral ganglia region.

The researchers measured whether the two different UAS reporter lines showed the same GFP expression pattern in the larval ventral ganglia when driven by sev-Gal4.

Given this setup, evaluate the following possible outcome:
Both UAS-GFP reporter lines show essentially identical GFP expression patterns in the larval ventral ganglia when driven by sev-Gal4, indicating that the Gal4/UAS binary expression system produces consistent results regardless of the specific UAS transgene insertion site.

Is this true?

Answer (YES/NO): NO